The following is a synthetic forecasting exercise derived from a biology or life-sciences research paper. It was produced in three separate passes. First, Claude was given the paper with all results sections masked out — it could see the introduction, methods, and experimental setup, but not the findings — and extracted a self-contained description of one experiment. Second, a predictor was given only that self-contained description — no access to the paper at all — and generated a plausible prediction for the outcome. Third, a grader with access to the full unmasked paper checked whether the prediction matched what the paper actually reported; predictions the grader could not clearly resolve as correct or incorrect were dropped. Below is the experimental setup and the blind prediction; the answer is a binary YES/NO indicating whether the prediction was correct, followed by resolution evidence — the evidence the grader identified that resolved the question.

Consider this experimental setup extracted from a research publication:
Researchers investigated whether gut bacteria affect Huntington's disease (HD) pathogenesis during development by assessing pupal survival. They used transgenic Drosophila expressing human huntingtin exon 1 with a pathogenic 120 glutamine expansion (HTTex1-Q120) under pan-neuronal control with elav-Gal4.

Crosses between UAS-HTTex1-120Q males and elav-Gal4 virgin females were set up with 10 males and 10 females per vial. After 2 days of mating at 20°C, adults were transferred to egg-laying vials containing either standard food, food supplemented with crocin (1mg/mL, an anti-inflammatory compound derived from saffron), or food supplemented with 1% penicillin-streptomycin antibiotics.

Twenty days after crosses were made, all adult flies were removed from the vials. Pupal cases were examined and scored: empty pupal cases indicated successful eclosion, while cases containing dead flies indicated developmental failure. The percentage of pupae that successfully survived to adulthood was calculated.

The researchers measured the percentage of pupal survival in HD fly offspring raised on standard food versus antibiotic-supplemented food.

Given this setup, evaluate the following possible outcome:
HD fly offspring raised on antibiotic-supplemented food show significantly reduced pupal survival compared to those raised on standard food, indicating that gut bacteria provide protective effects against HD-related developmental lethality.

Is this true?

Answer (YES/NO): NO